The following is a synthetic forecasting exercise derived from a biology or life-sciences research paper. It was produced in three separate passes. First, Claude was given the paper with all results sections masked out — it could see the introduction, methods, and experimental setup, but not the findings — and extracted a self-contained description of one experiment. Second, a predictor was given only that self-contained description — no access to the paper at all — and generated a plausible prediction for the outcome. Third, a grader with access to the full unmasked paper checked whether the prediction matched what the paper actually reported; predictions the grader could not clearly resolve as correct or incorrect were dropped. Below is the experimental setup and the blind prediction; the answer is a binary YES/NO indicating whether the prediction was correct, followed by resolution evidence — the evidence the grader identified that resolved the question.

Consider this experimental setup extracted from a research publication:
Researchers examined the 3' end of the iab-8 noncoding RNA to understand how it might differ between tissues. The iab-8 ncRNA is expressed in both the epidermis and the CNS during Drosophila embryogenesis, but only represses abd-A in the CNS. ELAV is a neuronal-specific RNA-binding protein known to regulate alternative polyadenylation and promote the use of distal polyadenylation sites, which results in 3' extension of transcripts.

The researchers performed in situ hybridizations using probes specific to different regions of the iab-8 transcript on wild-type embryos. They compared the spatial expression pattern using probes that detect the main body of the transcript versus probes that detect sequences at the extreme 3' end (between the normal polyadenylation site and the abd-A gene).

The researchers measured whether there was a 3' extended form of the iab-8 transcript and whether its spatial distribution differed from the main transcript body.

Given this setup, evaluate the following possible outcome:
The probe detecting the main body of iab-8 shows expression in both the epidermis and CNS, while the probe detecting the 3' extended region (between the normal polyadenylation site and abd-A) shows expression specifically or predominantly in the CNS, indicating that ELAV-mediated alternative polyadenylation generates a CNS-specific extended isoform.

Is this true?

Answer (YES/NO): YES